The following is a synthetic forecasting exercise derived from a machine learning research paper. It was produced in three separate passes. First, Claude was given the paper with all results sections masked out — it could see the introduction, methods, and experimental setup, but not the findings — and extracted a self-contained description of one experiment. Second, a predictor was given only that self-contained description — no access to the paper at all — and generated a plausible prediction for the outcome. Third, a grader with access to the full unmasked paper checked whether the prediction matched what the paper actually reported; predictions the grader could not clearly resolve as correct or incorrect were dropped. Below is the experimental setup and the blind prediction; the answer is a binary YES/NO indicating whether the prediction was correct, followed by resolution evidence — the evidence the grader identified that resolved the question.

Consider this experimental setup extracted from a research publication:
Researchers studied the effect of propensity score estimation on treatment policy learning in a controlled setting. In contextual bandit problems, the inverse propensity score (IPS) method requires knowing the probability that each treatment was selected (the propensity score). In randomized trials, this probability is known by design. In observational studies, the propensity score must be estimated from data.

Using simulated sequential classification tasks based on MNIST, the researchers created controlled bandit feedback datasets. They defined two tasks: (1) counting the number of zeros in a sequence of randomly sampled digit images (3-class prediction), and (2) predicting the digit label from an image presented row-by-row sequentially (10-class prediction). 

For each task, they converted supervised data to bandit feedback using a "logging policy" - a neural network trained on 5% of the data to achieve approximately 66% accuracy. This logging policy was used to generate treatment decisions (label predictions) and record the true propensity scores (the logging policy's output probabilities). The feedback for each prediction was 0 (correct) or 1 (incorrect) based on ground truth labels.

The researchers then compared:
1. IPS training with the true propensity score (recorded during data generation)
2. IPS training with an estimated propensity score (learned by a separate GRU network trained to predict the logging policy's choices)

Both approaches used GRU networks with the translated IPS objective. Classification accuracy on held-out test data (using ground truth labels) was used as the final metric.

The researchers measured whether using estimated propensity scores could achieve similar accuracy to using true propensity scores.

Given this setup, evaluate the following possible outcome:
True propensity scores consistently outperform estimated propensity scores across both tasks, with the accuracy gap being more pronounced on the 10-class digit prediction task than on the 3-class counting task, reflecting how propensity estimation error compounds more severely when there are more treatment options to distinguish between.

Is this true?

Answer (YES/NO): NO